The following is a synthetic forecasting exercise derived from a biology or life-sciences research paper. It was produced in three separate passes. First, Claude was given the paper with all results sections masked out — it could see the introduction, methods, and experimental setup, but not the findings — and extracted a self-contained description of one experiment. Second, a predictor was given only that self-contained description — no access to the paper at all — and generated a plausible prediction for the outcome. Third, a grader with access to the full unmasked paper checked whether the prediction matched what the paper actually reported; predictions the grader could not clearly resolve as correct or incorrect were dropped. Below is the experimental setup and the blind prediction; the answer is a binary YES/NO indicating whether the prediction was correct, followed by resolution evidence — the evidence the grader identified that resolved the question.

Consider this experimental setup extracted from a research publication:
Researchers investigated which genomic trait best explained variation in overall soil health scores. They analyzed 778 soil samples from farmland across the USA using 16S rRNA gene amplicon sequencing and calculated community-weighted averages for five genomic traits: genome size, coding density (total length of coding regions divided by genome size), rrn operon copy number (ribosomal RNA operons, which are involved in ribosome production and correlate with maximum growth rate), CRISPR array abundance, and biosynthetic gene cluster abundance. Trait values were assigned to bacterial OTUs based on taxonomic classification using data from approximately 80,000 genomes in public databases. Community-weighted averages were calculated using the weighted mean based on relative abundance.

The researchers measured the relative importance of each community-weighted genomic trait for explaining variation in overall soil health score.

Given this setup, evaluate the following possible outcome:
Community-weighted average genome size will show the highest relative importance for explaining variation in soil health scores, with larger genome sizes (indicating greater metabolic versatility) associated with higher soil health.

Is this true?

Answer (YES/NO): NO